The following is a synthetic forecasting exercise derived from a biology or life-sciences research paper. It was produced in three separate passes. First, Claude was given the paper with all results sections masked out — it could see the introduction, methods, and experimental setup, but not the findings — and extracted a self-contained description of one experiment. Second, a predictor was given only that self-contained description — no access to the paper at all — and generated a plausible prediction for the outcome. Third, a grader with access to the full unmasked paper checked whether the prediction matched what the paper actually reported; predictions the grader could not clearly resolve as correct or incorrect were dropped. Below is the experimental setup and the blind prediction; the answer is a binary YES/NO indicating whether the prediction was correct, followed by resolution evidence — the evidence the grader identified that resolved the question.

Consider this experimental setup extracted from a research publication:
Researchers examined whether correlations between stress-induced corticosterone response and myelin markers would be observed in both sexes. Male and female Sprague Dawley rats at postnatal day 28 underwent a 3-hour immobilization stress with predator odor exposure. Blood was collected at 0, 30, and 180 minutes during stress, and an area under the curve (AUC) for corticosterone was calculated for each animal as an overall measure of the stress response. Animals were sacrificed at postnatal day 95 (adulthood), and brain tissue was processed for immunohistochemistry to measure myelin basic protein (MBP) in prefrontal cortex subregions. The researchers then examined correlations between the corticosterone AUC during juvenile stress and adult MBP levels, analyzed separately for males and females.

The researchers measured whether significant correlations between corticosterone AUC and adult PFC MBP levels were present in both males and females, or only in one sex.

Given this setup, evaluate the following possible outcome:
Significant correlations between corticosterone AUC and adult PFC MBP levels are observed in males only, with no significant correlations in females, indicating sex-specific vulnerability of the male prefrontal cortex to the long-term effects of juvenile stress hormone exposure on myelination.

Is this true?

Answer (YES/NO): NO